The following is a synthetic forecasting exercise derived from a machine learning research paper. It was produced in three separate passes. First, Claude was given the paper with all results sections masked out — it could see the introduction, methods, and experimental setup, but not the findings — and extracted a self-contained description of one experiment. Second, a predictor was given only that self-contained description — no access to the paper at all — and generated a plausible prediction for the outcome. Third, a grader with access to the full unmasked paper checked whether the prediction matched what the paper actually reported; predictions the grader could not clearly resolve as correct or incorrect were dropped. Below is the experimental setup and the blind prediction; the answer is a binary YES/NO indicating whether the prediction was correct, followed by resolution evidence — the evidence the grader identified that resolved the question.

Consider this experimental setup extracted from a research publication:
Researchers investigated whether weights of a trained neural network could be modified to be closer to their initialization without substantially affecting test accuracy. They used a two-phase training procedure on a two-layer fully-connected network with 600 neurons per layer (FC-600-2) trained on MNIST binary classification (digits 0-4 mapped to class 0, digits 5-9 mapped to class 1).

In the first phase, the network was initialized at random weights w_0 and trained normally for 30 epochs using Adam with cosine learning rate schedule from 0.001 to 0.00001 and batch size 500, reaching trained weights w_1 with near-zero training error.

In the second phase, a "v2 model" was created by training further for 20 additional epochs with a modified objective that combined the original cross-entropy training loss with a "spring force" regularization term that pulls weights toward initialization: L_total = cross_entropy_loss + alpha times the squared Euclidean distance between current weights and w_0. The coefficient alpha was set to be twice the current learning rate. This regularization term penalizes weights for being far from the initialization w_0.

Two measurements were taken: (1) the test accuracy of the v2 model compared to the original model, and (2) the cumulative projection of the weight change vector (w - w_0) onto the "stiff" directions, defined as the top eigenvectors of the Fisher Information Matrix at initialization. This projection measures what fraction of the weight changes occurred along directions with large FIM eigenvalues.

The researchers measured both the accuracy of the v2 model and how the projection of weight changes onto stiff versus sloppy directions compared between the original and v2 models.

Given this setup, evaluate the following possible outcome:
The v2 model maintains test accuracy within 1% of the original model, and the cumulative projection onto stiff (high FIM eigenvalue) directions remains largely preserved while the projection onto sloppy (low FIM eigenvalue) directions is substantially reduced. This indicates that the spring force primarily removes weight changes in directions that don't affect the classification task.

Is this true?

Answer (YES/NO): NO